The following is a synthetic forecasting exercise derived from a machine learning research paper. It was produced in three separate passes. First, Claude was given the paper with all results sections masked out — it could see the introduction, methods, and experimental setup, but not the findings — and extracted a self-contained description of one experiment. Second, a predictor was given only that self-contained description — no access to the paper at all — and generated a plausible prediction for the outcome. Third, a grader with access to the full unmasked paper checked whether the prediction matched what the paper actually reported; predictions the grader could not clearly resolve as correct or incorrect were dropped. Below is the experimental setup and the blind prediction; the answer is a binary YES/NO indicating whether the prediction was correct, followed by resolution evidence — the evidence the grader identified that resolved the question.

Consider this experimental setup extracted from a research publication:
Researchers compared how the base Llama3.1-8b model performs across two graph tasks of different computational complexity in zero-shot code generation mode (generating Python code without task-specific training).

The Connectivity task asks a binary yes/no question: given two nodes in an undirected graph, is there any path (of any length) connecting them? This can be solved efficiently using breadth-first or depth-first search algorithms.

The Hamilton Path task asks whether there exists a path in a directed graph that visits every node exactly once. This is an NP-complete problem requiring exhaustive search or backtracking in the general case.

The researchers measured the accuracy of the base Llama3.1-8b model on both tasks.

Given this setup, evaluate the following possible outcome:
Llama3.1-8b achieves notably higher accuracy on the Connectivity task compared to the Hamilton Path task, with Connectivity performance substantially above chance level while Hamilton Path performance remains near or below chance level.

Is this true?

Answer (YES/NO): NO